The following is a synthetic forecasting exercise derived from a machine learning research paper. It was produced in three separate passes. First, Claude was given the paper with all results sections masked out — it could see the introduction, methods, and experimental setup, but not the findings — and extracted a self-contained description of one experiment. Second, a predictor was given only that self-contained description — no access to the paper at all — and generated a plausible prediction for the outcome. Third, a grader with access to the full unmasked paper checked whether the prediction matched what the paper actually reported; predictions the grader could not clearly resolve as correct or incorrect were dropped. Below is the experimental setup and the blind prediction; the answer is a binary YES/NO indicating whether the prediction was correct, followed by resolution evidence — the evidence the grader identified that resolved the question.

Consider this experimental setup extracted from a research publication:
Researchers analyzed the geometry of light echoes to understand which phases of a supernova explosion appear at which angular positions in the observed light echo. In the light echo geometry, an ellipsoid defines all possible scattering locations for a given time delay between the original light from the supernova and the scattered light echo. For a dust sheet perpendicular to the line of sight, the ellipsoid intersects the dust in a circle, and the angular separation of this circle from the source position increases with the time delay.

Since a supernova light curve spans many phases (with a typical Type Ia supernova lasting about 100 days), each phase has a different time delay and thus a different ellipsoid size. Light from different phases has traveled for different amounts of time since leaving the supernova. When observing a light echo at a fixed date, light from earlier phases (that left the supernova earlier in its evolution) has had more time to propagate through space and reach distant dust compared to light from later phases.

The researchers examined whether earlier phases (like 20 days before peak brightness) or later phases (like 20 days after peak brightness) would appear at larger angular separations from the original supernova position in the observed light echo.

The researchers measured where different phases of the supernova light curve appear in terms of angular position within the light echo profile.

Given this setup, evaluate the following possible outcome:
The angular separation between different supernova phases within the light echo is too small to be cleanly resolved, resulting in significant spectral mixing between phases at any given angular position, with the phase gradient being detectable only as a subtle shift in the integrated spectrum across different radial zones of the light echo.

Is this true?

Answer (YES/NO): NO